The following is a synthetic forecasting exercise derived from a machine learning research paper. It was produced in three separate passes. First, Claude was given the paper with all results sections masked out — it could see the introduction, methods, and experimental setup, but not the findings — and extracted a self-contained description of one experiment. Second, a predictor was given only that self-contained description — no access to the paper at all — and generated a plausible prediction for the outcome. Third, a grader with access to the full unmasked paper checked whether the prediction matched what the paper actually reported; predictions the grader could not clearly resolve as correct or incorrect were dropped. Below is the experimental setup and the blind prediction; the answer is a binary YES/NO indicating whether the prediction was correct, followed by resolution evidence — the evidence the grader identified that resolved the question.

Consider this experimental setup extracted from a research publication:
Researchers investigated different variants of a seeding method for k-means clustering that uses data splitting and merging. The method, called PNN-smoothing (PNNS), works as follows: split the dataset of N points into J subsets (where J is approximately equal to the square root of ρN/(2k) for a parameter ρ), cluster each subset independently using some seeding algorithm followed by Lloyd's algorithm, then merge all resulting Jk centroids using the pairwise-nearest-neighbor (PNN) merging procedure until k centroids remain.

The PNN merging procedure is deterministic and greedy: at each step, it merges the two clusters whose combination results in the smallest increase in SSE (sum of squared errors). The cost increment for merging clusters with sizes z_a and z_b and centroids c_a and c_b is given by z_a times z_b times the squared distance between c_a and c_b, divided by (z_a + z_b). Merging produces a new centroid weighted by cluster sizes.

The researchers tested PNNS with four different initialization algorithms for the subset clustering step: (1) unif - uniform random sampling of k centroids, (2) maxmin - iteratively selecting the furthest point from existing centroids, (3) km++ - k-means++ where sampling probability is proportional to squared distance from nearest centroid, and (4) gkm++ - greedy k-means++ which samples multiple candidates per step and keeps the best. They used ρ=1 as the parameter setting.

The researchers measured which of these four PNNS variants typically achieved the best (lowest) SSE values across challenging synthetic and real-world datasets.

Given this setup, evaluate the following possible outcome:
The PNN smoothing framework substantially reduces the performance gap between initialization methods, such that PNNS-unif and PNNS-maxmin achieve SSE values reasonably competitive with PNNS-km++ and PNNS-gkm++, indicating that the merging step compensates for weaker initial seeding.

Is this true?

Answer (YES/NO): NO